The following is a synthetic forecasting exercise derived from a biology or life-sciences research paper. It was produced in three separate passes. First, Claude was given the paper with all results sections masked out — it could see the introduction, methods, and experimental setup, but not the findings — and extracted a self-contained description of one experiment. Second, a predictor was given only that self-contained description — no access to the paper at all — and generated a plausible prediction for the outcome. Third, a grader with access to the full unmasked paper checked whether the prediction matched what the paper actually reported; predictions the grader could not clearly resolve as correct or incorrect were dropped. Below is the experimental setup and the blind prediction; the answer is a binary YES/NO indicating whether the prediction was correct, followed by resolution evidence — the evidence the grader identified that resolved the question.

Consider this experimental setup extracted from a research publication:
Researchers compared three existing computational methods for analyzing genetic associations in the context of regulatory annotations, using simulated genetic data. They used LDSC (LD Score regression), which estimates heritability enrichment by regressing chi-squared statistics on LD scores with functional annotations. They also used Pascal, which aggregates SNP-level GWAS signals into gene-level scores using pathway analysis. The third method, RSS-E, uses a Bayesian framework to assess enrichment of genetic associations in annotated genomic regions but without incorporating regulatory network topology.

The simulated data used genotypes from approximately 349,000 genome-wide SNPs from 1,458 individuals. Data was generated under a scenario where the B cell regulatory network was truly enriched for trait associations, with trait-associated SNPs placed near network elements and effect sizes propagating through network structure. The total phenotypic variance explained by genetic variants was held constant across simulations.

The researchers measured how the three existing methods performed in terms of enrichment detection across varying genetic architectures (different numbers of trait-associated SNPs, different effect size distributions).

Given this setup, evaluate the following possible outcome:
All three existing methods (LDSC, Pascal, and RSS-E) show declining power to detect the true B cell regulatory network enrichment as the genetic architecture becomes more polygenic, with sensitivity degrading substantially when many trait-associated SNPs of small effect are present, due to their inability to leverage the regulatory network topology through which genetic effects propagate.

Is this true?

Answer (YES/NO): NO